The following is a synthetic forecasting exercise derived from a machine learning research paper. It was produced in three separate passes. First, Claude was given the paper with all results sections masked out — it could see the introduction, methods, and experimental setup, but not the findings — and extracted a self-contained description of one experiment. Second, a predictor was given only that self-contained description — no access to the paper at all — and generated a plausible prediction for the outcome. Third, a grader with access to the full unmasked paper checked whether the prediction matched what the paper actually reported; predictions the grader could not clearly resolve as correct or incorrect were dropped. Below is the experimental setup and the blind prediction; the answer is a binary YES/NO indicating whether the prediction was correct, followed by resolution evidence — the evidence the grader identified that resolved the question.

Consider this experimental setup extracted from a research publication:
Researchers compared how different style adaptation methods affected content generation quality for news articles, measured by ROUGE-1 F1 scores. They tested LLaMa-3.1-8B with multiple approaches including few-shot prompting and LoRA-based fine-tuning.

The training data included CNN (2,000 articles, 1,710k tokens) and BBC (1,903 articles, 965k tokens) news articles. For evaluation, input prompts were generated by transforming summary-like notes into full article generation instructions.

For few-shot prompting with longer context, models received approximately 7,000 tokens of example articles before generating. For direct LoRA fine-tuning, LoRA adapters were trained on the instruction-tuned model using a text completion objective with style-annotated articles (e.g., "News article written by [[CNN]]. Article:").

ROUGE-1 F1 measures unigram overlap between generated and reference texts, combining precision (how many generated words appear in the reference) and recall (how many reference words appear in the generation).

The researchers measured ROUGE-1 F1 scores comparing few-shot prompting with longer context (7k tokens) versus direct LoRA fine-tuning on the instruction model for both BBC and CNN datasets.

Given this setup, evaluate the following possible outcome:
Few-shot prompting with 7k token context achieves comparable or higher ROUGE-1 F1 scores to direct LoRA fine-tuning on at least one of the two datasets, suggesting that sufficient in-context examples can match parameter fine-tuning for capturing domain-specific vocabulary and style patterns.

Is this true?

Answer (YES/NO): NO